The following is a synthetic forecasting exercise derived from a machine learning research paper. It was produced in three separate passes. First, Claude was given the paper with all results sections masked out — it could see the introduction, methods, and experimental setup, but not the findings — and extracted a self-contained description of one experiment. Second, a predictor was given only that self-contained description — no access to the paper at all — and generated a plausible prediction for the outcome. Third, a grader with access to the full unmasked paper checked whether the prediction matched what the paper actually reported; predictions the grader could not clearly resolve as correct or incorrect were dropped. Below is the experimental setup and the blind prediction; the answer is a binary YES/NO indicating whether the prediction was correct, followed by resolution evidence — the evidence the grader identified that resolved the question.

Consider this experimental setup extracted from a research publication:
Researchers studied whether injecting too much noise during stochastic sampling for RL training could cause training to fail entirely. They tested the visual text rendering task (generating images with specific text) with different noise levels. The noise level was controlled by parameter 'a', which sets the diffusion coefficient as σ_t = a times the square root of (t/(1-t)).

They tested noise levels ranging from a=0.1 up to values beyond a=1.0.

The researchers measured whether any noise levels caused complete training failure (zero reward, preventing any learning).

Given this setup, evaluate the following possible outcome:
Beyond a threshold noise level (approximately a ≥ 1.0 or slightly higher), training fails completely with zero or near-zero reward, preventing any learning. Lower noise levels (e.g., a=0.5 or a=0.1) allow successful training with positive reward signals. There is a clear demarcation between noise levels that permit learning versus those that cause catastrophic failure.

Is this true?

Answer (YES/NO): YES